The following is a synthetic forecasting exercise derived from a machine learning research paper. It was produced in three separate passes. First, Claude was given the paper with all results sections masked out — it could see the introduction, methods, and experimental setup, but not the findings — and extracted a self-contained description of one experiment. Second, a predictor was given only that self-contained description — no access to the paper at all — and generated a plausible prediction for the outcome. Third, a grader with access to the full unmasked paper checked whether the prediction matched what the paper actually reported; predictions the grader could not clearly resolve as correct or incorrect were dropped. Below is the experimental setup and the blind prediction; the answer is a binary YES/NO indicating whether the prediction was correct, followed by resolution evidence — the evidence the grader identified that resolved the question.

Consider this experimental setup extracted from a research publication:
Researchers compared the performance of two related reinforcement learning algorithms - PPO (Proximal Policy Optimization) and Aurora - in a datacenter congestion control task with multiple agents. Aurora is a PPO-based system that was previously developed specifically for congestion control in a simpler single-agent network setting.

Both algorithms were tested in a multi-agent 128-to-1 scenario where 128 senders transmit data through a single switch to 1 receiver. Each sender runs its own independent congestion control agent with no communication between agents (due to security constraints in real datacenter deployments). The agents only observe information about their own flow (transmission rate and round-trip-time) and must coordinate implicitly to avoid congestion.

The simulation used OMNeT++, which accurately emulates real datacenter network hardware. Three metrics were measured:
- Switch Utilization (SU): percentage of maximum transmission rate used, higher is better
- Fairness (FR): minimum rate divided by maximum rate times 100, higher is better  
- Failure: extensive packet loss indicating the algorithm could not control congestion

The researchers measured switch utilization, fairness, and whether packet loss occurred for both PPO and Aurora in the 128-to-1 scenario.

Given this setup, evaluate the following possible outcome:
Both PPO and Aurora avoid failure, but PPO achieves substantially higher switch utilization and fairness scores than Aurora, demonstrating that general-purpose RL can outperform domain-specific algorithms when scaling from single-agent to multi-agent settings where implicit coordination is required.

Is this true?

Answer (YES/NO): NO